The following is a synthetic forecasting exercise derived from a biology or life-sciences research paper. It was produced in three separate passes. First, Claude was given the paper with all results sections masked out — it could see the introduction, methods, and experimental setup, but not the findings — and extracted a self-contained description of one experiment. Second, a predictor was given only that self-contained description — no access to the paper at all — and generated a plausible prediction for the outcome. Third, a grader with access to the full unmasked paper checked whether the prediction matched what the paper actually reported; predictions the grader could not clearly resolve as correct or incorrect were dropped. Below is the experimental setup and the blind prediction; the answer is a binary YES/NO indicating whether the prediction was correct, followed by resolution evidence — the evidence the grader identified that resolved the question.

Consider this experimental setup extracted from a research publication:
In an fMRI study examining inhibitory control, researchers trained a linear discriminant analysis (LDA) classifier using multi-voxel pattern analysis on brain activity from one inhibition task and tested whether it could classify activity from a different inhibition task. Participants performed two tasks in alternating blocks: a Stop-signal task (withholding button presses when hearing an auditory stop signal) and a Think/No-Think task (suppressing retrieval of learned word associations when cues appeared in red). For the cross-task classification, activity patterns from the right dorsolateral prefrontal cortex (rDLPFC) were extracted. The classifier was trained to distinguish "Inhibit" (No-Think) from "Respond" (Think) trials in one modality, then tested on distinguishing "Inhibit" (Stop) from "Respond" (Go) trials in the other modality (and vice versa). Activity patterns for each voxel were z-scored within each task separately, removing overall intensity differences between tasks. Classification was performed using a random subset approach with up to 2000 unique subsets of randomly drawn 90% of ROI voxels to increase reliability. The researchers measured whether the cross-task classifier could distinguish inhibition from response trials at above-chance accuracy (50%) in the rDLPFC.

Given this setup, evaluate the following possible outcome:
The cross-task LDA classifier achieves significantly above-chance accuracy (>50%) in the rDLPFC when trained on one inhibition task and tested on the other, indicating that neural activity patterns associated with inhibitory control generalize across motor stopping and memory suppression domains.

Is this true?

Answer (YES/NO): YES